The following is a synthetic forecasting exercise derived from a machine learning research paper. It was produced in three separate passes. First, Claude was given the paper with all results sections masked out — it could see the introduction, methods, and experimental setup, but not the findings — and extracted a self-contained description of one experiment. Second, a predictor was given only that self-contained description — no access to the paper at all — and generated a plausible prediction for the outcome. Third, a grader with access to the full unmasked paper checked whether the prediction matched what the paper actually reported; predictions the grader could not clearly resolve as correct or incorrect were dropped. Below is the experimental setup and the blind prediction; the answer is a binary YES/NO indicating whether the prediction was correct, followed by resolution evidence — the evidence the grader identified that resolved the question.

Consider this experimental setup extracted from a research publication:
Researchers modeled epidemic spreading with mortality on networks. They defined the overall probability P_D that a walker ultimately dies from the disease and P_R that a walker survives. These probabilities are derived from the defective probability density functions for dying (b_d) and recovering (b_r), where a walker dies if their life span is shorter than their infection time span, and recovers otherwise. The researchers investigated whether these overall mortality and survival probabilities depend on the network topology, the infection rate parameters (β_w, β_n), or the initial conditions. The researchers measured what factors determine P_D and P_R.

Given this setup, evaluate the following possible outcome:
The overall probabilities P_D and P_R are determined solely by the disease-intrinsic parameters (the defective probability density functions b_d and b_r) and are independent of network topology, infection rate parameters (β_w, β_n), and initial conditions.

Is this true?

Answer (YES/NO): YES